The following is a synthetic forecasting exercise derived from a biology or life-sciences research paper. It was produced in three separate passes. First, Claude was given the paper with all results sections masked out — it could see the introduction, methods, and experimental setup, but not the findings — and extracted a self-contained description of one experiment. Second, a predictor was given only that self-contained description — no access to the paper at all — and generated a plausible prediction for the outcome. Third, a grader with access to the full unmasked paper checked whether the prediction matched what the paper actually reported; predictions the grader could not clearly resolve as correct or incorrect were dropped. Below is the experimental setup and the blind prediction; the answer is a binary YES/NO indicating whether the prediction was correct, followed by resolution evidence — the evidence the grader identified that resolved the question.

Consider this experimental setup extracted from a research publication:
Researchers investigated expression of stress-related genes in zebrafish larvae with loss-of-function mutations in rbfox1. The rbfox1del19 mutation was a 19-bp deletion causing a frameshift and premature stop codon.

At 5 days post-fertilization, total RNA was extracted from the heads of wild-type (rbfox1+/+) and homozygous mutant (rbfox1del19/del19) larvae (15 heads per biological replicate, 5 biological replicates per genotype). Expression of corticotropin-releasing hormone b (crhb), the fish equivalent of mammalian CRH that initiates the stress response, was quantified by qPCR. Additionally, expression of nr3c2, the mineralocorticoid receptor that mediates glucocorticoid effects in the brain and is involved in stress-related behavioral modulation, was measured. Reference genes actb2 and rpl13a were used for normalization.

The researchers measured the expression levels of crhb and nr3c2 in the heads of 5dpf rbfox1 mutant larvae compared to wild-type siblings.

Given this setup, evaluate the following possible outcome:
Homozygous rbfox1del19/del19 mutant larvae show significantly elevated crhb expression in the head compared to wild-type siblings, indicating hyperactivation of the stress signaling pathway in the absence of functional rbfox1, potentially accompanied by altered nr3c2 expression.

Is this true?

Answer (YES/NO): YES